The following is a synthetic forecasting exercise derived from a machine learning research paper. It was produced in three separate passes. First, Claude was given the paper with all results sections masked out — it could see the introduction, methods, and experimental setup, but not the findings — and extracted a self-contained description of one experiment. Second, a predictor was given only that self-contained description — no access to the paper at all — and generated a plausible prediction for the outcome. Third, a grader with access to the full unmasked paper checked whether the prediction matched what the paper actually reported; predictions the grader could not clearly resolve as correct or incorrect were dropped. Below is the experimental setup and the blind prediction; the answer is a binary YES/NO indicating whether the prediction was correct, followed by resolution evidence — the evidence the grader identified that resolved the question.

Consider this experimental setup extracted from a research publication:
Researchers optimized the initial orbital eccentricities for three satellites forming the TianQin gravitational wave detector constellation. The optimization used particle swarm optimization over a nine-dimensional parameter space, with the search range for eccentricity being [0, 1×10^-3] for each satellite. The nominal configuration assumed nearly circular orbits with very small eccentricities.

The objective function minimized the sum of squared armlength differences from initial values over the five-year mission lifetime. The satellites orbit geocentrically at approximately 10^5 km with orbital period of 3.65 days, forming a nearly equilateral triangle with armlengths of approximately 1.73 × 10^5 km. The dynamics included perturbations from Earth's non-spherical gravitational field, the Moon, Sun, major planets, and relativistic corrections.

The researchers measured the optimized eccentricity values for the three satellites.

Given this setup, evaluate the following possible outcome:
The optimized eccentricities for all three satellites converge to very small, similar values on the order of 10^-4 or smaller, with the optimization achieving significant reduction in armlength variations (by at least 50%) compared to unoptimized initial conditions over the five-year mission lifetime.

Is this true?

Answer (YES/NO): NO